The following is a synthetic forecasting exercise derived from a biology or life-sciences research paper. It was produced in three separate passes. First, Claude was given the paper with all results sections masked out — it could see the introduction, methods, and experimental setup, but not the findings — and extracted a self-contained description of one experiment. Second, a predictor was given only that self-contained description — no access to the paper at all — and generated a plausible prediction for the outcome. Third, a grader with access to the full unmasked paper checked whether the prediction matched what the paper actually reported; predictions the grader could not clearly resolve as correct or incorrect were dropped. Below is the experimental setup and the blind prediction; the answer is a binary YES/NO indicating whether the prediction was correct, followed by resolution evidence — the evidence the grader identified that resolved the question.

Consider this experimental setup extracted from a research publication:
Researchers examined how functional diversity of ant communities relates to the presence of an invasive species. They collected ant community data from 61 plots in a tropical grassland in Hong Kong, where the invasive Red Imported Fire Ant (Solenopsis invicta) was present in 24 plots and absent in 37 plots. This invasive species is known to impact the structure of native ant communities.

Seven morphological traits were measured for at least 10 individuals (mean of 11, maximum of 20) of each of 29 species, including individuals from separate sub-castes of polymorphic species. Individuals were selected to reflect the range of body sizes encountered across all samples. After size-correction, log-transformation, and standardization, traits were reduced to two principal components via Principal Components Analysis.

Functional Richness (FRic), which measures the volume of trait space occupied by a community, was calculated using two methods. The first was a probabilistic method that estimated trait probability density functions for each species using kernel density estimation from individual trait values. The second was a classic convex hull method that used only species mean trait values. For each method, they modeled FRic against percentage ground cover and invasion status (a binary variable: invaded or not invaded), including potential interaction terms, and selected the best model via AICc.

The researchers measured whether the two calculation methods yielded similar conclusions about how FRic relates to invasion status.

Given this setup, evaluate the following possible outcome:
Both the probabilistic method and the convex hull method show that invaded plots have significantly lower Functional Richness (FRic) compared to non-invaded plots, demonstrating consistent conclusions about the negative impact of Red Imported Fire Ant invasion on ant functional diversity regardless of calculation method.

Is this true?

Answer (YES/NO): NO